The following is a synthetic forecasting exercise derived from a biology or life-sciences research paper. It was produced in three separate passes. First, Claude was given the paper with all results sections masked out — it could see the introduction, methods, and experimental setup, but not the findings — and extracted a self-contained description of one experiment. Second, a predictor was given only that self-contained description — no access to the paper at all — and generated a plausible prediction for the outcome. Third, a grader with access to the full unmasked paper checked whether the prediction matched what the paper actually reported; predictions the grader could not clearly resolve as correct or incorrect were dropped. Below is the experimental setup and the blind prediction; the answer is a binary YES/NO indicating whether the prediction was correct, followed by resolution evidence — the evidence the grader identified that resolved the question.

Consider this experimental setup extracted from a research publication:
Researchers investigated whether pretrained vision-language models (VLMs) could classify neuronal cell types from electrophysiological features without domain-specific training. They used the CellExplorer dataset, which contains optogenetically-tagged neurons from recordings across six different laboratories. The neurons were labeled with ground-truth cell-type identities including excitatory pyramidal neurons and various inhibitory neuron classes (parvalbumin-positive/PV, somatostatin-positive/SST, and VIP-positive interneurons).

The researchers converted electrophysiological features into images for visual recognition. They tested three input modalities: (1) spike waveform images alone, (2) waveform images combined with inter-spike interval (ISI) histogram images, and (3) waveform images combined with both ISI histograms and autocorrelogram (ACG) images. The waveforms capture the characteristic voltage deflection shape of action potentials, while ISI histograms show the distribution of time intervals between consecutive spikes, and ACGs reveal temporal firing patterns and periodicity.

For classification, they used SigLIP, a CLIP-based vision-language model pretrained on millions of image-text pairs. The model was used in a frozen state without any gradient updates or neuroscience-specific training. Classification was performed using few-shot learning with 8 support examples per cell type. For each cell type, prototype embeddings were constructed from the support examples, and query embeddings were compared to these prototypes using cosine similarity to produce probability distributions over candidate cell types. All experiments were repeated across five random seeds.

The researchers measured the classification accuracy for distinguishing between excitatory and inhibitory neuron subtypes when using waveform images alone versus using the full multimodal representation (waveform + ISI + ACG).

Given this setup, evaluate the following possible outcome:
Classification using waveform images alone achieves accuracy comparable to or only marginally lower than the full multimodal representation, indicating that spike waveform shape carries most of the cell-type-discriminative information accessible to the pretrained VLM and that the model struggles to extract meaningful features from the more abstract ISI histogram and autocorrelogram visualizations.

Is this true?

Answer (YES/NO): NO